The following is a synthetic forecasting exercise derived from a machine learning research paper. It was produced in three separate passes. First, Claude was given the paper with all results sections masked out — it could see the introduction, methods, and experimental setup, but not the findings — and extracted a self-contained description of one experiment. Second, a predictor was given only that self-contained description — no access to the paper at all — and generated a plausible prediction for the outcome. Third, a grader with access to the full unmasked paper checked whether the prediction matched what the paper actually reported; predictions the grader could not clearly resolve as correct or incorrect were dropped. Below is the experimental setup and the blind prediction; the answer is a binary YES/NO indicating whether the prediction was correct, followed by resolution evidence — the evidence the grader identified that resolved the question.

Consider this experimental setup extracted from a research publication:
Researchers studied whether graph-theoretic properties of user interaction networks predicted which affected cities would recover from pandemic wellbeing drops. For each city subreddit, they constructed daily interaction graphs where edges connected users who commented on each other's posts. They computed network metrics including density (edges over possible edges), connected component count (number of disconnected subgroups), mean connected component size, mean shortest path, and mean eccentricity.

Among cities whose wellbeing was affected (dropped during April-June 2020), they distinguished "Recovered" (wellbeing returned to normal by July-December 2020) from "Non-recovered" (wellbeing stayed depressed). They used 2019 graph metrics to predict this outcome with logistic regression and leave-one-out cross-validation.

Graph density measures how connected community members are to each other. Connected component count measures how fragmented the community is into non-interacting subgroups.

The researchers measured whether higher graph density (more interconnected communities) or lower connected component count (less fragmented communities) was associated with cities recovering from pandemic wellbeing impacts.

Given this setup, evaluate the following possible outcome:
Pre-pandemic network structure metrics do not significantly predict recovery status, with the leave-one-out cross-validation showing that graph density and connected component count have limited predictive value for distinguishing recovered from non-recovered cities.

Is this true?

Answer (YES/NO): YES